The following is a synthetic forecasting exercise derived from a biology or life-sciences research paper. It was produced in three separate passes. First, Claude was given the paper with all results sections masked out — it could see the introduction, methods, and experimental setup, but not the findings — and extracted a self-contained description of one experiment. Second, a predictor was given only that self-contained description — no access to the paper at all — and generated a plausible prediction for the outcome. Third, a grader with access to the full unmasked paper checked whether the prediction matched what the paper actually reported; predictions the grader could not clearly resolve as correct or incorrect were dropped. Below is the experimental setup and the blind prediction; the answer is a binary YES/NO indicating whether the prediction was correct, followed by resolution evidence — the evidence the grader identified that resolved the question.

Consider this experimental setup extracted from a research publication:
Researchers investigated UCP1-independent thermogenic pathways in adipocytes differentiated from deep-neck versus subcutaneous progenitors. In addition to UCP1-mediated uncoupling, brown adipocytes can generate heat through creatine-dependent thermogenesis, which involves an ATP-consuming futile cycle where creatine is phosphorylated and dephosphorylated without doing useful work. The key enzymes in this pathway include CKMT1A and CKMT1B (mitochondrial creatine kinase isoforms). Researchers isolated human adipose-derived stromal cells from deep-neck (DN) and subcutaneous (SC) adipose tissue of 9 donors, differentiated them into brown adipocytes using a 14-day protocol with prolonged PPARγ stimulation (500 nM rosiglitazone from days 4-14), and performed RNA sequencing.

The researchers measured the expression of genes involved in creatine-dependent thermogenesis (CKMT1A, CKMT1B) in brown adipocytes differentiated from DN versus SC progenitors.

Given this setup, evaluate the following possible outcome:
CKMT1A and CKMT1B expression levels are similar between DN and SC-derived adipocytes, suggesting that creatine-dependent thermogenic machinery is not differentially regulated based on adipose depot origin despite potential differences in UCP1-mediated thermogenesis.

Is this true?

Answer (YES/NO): NO